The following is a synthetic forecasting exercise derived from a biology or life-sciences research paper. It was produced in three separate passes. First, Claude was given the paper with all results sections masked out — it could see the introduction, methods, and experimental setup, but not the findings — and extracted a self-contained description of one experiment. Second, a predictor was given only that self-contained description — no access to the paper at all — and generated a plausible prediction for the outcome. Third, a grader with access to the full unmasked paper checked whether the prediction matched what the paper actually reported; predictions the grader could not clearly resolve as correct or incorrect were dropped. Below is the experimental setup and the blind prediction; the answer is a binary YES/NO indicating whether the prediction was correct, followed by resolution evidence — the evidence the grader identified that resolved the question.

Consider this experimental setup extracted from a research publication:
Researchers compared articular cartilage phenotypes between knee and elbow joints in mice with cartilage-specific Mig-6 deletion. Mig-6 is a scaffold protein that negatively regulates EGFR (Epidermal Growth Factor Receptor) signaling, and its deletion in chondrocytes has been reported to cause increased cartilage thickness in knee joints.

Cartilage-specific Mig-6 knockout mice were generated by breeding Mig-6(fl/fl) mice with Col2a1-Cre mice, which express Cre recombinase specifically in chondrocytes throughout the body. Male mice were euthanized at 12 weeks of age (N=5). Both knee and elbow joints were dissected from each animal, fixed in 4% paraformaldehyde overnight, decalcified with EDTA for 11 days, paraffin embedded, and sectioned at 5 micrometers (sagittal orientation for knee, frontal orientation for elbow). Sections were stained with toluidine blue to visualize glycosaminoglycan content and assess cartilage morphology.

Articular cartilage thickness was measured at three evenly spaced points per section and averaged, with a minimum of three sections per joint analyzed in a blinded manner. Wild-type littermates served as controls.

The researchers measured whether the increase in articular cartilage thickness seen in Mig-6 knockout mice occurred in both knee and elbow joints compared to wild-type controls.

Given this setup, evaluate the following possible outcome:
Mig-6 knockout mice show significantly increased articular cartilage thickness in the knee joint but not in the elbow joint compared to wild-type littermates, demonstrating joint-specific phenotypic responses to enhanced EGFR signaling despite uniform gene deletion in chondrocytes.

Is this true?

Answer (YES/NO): NO